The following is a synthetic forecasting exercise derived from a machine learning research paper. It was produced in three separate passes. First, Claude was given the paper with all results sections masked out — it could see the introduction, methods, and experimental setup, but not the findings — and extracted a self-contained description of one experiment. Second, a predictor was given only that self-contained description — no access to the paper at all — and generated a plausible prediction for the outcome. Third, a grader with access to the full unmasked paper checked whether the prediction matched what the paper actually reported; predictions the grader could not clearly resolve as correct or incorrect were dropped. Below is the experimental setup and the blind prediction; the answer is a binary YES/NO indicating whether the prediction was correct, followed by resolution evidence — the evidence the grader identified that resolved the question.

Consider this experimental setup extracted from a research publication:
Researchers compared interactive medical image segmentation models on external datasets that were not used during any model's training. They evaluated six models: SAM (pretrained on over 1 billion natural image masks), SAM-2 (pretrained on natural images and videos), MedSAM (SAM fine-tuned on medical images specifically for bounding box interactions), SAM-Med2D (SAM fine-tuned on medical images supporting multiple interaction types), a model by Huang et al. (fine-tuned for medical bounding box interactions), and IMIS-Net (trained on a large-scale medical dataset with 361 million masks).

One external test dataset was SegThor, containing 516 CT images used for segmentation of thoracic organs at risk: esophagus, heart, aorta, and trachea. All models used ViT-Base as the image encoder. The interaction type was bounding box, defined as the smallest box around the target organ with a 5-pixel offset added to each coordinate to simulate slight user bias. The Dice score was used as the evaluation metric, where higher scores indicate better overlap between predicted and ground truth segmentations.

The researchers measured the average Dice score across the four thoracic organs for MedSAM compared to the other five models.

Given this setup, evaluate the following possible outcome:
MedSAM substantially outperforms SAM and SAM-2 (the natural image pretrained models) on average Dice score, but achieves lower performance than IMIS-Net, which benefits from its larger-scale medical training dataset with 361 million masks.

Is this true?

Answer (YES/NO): NO